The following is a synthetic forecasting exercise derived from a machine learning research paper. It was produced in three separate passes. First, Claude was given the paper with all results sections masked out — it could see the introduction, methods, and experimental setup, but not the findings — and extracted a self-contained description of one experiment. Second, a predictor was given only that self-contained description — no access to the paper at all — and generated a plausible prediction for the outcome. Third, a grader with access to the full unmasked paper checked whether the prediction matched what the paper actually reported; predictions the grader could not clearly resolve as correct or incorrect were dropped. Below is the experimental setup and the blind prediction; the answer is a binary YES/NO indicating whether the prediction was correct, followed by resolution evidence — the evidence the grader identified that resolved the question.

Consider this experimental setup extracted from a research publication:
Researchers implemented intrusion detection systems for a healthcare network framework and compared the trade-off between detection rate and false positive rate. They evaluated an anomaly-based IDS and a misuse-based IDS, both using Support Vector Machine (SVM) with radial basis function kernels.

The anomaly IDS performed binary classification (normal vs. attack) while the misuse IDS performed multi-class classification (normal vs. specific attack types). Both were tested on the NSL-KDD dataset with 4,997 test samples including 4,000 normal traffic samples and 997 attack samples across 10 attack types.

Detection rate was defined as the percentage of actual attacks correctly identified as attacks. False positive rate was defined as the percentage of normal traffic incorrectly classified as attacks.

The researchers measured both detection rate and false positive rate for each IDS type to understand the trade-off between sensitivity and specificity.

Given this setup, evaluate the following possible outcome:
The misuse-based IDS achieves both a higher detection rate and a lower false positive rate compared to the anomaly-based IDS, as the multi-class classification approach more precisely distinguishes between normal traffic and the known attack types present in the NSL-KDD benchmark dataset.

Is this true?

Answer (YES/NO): NO